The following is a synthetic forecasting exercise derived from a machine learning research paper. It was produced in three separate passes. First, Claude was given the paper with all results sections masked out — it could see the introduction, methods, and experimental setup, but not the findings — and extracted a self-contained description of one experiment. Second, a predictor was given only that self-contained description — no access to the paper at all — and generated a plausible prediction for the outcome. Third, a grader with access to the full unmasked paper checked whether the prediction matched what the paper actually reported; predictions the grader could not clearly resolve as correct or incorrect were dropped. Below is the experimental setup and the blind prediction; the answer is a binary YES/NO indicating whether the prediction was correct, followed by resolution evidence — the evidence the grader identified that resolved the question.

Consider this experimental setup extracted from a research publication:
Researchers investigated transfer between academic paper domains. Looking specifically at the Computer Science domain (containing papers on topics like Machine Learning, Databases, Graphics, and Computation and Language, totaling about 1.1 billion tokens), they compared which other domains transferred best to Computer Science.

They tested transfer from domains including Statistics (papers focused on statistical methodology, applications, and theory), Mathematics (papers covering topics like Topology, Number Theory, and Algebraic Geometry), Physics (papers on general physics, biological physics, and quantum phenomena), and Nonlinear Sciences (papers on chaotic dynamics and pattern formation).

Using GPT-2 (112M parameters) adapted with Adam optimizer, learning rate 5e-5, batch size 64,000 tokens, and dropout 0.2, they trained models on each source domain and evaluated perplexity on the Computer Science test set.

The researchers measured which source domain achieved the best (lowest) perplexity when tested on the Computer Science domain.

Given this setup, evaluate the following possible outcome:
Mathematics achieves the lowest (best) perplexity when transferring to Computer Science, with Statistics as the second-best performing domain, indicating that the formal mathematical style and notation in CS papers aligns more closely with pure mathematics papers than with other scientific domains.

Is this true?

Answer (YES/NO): NO